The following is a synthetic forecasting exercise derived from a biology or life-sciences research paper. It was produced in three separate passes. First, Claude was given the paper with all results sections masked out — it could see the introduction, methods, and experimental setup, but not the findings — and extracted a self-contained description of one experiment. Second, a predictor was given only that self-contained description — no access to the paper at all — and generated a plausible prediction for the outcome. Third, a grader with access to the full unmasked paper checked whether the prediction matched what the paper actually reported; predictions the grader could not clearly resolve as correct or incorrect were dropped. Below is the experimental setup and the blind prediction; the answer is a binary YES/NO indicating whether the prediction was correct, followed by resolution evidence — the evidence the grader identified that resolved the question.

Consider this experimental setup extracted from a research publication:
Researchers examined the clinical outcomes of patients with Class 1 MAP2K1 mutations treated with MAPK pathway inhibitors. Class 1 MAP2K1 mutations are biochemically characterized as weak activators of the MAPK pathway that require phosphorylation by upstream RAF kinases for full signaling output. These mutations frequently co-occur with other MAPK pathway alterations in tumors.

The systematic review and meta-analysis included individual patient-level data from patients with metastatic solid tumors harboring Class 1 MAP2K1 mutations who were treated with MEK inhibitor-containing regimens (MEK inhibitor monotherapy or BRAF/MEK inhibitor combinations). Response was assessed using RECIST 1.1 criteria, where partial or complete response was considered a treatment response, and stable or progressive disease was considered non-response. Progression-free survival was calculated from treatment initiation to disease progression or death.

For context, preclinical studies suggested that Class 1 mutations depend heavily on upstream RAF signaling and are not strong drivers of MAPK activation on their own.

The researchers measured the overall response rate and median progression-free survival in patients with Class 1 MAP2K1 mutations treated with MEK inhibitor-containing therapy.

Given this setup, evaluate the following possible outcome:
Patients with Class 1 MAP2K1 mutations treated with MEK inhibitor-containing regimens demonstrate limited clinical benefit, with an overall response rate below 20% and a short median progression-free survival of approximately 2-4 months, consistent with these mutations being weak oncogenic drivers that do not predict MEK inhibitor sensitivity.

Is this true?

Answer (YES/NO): YES